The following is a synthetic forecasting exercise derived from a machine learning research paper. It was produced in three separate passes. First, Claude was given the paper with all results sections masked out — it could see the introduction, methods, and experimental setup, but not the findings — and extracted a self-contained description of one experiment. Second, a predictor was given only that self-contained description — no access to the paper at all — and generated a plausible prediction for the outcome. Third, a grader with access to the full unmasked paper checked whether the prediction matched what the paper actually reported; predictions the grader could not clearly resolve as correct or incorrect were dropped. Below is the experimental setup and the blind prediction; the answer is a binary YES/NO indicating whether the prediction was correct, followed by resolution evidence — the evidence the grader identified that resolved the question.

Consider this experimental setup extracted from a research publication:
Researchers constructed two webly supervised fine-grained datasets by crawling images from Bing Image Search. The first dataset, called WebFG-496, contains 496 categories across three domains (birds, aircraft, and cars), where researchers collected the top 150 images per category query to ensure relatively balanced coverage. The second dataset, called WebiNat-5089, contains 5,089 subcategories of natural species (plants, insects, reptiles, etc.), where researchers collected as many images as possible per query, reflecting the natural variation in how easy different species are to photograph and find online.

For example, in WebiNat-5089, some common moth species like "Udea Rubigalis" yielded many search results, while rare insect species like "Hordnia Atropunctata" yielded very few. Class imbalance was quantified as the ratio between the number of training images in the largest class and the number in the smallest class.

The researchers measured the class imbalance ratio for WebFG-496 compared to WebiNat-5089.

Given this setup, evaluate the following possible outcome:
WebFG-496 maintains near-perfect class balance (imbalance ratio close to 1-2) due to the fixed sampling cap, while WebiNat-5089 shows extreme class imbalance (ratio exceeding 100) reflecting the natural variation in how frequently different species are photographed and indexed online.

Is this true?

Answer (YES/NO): YES